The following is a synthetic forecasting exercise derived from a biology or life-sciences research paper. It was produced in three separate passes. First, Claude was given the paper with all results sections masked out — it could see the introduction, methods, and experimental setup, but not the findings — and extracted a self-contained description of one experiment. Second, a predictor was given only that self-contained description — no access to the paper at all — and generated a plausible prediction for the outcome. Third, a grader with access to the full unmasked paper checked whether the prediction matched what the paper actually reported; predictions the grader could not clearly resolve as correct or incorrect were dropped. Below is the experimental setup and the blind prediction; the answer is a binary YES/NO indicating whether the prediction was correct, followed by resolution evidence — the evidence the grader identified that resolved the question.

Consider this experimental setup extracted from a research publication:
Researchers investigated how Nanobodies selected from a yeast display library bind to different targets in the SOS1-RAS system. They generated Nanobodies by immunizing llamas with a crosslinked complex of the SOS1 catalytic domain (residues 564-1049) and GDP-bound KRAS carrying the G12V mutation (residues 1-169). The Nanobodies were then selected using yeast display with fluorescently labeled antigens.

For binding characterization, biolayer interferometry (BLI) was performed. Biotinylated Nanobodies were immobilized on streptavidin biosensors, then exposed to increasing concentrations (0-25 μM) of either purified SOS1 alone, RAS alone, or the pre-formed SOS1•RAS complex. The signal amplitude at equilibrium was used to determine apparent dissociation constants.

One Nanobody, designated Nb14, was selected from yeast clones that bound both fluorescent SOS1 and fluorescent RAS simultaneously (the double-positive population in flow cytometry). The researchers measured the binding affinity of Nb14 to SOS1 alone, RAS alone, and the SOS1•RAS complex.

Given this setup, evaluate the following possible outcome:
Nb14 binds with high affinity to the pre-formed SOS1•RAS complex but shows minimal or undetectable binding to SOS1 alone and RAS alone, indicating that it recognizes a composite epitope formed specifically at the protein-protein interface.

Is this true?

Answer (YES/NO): NO